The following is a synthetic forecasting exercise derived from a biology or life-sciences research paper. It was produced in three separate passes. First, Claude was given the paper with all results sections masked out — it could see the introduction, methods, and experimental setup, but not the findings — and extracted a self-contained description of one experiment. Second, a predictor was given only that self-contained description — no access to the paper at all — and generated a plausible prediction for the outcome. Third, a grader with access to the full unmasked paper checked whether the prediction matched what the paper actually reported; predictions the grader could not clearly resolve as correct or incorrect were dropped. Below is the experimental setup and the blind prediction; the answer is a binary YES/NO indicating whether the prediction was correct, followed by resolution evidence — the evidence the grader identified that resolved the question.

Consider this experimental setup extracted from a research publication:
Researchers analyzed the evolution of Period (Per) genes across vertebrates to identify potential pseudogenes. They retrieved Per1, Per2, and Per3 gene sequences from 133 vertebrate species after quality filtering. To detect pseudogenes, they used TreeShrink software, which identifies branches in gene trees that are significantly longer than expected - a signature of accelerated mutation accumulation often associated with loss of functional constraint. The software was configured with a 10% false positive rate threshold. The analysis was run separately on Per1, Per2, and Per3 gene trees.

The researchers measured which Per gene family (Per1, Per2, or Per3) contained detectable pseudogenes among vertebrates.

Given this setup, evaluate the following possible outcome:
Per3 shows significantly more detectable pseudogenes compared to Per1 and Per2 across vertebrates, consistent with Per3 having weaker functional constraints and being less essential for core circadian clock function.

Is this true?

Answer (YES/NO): YES